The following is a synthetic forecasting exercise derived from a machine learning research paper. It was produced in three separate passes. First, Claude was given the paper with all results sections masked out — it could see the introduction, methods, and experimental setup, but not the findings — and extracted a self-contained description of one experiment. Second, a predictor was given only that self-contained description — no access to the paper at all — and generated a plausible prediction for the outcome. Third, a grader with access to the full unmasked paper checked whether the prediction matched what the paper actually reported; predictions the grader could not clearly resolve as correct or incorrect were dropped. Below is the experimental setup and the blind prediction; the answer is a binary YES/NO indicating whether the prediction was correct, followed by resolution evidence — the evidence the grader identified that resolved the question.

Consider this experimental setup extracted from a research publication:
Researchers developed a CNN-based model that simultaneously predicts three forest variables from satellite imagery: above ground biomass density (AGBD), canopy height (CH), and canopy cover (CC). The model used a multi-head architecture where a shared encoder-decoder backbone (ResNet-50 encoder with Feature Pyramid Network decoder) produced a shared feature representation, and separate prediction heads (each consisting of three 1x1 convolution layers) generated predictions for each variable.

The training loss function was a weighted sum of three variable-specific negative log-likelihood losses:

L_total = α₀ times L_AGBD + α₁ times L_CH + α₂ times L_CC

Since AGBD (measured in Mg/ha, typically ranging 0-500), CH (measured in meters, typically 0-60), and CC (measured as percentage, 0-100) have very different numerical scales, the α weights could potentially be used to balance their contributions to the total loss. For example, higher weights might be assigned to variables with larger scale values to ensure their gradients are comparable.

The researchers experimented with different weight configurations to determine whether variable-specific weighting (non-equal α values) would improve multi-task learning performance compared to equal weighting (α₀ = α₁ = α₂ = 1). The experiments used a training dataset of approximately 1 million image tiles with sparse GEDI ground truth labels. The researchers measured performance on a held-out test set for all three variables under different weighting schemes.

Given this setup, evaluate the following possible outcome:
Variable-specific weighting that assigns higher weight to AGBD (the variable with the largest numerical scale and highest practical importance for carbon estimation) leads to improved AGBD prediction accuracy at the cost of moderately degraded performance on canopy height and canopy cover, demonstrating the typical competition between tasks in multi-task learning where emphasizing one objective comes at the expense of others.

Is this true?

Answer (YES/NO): NO